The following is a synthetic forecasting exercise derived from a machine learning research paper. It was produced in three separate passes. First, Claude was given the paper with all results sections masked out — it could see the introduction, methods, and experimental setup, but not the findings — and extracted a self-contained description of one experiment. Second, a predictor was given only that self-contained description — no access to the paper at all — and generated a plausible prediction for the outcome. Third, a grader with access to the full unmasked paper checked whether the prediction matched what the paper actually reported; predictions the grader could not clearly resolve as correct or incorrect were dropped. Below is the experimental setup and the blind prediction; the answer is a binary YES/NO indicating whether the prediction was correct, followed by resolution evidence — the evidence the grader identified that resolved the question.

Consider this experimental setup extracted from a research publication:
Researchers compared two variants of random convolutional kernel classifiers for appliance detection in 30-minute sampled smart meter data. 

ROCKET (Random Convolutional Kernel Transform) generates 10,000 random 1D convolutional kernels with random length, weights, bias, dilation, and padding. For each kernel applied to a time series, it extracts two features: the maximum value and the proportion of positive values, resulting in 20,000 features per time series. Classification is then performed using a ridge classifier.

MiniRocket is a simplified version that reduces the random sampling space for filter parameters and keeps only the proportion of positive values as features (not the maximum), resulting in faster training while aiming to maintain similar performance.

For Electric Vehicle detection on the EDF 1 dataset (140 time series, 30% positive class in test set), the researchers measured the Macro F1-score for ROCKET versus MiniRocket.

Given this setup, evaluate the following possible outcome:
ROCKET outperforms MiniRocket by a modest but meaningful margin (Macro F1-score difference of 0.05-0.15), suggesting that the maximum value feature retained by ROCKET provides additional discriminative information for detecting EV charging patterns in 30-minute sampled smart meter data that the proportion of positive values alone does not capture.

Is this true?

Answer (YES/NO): NO